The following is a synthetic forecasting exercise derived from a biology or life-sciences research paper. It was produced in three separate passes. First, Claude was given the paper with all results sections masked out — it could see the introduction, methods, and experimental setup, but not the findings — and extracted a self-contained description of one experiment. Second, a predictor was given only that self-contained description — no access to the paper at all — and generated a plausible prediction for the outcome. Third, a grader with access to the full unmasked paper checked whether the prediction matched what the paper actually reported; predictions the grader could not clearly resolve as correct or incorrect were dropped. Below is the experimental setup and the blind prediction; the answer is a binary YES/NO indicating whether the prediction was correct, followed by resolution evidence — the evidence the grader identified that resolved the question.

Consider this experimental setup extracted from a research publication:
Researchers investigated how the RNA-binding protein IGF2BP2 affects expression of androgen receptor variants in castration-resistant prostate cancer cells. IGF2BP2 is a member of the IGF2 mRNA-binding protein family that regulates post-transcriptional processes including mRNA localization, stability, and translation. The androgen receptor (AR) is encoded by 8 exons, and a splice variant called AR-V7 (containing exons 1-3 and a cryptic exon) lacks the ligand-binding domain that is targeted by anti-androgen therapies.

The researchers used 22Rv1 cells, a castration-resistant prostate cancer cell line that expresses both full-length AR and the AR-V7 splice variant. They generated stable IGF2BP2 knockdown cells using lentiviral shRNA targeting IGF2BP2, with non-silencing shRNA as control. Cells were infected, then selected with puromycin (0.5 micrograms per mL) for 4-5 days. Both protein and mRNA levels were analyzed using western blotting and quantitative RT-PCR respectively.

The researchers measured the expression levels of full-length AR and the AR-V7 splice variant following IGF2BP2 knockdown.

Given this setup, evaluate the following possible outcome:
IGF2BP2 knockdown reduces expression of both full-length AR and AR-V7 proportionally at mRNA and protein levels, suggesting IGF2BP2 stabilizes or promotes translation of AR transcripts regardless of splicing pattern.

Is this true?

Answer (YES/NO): NO